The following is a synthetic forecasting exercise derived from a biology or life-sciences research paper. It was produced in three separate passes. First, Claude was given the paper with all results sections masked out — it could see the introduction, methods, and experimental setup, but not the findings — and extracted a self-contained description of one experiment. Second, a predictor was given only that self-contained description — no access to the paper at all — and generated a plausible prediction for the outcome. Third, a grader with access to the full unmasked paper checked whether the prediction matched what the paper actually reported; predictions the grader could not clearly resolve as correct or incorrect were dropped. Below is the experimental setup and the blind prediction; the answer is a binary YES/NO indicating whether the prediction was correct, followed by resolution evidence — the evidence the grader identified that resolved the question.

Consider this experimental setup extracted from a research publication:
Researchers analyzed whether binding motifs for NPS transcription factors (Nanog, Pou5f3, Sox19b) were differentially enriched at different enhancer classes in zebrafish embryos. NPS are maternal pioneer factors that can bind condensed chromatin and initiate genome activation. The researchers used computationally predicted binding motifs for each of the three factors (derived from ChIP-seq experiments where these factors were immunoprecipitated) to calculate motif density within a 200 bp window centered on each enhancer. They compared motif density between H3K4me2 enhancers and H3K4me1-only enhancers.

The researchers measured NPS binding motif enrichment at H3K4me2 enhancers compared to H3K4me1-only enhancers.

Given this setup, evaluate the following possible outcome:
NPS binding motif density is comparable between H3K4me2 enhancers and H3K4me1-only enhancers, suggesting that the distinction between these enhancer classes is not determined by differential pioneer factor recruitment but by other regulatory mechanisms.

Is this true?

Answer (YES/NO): NO